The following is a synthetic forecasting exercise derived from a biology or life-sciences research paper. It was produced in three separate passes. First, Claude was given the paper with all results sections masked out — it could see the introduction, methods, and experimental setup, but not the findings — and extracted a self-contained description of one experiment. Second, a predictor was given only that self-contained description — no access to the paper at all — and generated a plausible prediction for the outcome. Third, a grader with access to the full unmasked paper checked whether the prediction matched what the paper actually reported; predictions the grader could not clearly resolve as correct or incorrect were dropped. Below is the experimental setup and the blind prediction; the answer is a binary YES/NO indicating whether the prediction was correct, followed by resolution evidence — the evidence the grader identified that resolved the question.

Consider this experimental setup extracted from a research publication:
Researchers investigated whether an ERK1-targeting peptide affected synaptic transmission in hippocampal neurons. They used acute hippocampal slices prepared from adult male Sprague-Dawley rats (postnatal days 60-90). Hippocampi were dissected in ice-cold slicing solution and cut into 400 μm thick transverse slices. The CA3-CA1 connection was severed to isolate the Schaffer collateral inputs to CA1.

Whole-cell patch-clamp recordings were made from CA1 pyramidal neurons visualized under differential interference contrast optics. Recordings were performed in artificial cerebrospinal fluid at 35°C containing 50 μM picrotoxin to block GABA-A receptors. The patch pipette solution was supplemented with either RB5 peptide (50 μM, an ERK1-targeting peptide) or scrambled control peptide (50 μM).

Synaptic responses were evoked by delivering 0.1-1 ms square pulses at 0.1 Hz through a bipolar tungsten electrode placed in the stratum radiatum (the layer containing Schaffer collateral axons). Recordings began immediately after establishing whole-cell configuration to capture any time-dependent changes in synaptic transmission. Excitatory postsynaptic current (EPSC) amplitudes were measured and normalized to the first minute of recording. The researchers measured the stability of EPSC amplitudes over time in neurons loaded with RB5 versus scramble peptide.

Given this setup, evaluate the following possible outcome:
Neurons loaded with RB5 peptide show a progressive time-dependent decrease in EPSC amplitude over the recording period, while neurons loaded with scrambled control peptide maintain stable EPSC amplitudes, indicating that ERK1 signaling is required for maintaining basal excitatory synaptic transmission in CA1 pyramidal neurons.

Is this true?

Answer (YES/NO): NO